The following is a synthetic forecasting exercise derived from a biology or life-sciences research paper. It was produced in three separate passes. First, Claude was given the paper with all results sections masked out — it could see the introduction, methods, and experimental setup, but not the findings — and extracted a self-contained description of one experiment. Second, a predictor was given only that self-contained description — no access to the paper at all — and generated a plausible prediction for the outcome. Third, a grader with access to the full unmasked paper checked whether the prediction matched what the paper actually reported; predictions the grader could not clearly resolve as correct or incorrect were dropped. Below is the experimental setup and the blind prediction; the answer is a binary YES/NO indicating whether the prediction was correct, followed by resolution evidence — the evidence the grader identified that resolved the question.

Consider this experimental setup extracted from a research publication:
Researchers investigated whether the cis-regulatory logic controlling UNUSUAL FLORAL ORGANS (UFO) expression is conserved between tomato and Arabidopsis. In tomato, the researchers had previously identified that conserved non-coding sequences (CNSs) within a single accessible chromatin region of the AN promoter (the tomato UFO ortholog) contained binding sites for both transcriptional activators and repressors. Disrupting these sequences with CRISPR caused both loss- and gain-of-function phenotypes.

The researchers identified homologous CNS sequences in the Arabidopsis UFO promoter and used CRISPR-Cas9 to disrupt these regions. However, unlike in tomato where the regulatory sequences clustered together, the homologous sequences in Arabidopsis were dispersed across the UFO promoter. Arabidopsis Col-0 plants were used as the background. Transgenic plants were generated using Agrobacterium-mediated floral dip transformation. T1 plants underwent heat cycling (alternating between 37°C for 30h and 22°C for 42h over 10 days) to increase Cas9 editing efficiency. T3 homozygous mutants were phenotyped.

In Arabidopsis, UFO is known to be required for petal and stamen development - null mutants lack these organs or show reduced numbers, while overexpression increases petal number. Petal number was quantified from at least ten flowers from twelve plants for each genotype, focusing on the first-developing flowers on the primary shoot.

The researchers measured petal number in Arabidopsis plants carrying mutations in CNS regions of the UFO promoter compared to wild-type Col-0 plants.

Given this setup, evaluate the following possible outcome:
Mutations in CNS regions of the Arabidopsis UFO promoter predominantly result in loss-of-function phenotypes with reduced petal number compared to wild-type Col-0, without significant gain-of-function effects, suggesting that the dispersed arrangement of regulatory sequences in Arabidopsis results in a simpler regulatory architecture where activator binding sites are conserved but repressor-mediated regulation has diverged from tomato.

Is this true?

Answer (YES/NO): NO